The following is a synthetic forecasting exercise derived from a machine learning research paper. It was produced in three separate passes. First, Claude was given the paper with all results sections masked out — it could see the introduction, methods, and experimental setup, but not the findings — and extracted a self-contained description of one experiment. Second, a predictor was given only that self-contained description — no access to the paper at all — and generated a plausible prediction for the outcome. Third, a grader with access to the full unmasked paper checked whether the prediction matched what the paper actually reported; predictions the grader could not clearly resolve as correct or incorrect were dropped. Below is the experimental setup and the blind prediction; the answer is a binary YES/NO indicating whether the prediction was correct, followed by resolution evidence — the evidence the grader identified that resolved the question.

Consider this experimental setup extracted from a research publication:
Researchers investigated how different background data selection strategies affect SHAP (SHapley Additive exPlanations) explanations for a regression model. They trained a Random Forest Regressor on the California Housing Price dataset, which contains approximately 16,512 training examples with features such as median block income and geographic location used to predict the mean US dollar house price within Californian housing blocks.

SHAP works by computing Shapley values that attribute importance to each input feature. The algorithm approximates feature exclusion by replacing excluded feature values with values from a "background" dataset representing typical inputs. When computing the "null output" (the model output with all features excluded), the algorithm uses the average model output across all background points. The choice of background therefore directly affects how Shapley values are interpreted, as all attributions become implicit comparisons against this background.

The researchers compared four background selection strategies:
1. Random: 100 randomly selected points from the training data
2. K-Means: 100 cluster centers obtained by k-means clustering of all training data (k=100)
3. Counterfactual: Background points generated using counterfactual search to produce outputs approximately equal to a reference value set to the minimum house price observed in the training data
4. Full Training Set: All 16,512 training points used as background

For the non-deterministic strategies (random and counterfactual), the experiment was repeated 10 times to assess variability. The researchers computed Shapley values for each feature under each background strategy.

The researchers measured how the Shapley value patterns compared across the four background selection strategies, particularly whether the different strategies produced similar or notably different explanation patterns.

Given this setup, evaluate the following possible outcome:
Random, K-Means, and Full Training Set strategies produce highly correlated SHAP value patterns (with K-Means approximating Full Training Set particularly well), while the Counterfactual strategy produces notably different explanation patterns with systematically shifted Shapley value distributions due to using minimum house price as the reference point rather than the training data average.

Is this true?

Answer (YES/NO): NO